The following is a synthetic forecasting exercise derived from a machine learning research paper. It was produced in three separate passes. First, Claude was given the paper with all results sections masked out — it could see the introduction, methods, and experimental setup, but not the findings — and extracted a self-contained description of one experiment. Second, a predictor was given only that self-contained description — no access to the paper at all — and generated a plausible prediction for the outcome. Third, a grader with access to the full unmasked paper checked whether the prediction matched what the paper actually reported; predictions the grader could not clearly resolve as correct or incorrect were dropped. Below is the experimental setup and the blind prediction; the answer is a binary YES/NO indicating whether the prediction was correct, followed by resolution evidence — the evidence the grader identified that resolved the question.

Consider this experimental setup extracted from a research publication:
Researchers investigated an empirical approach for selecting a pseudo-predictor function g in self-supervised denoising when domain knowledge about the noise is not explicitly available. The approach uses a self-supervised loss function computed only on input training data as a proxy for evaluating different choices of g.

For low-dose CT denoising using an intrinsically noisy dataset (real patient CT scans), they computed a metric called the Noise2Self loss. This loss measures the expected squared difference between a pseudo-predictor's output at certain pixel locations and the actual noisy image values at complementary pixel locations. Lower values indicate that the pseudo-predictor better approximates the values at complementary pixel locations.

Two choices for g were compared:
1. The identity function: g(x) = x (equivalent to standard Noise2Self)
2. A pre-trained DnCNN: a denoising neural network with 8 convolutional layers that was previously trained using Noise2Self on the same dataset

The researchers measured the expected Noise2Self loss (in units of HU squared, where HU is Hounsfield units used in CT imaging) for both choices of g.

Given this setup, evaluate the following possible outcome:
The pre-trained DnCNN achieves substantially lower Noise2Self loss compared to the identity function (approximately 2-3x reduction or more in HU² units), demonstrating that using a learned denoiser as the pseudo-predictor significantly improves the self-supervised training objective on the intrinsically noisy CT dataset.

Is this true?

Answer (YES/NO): NO